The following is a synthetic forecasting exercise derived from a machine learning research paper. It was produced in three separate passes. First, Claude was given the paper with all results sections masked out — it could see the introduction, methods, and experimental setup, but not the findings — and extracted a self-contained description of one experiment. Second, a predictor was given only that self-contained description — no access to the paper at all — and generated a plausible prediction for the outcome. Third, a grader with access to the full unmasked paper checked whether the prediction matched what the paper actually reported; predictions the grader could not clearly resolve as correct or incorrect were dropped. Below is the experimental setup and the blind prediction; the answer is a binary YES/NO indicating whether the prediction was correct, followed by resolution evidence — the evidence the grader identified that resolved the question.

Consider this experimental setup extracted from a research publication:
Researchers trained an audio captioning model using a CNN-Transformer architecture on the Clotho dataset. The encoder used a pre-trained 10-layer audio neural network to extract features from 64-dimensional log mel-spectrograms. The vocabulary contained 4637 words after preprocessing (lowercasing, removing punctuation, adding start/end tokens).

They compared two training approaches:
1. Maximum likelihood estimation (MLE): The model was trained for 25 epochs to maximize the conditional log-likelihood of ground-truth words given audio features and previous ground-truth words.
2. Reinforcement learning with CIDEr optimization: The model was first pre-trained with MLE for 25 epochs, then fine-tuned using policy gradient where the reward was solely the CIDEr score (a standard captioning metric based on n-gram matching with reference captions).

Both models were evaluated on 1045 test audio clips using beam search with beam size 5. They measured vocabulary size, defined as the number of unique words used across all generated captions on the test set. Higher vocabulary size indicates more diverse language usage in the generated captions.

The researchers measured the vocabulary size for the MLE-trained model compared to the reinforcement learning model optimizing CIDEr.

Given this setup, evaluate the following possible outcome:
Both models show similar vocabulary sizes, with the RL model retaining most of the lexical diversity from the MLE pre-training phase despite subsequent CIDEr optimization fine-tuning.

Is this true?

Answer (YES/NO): NO